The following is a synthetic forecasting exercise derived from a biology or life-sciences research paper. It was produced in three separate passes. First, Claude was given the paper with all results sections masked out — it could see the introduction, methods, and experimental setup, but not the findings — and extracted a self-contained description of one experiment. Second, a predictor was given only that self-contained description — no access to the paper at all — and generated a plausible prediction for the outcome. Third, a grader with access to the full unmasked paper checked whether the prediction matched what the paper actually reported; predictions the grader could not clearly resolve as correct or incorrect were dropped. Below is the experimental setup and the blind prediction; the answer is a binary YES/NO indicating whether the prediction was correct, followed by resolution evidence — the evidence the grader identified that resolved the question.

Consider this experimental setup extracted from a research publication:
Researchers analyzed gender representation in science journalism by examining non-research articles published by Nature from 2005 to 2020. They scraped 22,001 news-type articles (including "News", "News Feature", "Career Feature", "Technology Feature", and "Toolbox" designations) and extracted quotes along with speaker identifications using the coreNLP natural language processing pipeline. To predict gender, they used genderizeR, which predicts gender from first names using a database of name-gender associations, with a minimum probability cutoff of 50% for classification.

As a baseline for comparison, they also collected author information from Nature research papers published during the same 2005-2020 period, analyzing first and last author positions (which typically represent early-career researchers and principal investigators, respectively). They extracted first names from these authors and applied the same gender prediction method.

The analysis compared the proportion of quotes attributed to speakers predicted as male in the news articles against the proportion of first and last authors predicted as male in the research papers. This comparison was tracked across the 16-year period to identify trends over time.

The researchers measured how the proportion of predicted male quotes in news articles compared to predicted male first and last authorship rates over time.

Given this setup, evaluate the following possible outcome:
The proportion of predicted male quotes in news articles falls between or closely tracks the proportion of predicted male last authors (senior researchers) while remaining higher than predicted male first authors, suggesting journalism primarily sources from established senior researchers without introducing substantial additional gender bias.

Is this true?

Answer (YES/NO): NO